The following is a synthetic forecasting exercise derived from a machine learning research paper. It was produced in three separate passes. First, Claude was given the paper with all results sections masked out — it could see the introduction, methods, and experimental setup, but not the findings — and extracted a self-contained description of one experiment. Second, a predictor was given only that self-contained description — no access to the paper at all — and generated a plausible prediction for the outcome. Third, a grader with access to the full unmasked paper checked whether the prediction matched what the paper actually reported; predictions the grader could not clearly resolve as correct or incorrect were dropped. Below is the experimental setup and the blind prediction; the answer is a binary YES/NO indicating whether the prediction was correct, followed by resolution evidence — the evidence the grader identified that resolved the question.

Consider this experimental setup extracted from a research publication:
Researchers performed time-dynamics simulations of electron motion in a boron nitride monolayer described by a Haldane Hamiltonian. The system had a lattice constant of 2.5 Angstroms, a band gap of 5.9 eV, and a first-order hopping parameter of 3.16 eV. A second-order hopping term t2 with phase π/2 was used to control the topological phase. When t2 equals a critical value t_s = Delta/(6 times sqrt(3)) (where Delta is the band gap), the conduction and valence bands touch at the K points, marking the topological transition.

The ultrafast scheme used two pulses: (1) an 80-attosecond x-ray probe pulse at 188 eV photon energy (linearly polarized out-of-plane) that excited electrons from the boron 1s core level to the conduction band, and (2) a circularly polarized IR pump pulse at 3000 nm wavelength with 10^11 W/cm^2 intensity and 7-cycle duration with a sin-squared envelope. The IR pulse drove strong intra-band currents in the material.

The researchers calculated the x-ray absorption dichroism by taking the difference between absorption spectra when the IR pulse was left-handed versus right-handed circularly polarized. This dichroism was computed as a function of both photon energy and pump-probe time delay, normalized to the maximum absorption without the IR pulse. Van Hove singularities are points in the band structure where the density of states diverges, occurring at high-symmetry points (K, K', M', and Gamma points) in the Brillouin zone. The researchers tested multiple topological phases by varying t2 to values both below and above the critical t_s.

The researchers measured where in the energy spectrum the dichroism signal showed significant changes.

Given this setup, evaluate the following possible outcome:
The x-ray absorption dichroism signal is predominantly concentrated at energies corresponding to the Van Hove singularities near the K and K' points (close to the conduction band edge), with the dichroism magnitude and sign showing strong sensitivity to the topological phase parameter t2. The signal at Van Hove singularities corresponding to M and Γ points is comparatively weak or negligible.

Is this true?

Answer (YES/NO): NO